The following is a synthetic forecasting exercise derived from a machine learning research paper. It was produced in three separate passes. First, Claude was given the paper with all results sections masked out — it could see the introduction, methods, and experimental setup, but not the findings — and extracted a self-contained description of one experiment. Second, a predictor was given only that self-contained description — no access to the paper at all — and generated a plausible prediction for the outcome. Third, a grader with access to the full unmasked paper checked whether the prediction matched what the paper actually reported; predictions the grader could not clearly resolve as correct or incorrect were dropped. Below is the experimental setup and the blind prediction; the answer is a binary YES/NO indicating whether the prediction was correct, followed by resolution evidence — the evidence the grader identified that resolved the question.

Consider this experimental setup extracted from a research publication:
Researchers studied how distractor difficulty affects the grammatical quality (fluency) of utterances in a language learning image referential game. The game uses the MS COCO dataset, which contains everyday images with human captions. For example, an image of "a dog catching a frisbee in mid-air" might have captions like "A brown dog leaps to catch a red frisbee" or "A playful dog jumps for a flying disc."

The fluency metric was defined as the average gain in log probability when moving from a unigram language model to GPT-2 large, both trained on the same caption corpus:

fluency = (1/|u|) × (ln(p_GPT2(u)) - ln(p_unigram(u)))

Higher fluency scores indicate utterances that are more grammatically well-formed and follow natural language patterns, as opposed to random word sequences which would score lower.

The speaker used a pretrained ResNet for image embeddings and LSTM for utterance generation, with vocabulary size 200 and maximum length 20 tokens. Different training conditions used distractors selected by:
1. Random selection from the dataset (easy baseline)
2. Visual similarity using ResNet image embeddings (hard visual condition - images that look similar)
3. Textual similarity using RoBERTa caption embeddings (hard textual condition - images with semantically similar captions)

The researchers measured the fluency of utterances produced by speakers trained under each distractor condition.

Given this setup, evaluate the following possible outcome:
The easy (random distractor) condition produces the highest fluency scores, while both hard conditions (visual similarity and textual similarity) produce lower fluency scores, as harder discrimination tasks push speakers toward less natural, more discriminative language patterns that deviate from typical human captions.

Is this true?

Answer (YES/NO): NO